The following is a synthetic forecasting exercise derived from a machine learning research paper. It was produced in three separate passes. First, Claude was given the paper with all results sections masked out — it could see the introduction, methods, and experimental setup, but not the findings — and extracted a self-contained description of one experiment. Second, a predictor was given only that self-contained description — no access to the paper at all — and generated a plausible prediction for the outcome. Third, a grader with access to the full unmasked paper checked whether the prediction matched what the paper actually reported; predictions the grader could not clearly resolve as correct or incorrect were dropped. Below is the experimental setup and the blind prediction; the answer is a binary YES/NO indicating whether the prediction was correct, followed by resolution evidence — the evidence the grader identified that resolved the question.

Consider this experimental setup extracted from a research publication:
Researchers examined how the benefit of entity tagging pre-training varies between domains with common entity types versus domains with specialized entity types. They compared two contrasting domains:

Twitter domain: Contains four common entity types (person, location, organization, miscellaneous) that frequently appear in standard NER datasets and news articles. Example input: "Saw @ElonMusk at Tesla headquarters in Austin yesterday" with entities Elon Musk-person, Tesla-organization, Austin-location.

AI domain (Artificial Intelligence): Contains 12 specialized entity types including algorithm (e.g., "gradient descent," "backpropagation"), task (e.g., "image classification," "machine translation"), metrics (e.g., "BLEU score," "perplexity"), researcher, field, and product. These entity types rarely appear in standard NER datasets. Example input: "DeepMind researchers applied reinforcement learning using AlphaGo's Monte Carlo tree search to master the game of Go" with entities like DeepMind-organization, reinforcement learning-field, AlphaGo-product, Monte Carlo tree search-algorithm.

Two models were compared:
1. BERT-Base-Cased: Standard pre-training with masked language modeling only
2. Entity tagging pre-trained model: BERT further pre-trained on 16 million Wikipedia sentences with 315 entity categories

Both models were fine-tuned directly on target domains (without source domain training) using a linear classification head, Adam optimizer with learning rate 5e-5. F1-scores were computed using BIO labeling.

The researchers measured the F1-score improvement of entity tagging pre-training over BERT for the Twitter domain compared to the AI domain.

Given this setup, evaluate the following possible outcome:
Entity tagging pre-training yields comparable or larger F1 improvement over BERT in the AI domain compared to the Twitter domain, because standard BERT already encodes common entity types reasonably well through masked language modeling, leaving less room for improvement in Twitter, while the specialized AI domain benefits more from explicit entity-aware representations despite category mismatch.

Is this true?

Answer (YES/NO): YES